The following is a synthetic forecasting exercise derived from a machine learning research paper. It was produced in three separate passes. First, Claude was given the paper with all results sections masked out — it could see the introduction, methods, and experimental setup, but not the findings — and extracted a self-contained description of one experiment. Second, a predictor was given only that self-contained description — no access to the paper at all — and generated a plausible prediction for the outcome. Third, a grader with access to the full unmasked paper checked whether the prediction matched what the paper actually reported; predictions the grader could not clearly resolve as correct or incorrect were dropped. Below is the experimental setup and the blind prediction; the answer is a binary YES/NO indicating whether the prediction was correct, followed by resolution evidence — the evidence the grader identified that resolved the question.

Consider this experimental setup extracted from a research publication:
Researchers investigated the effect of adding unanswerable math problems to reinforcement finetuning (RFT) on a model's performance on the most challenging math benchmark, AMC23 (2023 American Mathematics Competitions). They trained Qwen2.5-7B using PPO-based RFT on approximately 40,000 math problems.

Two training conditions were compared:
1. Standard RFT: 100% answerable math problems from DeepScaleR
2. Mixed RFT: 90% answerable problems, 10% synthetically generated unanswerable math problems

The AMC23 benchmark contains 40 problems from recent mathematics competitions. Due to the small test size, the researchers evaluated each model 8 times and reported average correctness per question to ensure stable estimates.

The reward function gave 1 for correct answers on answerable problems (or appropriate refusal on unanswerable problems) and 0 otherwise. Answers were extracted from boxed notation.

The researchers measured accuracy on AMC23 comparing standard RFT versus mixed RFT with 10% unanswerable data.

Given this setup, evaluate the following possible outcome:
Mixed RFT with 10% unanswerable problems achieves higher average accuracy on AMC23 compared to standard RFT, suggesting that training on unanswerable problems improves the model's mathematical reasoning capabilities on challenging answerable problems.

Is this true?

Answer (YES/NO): NO